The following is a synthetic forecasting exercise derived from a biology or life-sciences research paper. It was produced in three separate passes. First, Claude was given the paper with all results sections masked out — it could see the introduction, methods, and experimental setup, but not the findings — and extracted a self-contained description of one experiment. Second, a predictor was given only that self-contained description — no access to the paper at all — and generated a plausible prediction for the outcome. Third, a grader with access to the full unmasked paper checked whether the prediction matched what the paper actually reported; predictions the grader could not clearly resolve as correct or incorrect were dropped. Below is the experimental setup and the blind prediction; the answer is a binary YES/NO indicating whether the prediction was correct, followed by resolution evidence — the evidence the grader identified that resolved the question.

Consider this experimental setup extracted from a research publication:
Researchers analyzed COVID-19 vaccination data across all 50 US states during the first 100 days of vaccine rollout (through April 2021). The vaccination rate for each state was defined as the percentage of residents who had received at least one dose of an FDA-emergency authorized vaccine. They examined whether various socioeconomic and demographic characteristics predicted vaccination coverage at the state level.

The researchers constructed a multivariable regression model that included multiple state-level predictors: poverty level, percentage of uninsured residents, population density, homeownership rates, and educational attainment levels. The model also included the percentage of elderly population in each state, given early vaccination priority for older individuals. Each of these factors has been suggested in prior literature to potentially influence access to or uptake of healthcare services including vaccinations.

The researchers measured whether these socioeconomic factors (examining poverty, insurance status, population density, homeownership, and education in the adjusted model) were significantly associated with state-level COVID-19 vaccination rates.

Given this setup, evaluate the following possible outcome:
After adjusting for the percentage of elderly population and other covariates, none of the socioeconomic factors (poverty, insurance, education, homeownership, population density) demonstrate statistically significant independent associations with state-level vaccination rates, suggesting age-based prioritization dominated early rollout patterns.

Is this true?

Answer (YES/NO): NO